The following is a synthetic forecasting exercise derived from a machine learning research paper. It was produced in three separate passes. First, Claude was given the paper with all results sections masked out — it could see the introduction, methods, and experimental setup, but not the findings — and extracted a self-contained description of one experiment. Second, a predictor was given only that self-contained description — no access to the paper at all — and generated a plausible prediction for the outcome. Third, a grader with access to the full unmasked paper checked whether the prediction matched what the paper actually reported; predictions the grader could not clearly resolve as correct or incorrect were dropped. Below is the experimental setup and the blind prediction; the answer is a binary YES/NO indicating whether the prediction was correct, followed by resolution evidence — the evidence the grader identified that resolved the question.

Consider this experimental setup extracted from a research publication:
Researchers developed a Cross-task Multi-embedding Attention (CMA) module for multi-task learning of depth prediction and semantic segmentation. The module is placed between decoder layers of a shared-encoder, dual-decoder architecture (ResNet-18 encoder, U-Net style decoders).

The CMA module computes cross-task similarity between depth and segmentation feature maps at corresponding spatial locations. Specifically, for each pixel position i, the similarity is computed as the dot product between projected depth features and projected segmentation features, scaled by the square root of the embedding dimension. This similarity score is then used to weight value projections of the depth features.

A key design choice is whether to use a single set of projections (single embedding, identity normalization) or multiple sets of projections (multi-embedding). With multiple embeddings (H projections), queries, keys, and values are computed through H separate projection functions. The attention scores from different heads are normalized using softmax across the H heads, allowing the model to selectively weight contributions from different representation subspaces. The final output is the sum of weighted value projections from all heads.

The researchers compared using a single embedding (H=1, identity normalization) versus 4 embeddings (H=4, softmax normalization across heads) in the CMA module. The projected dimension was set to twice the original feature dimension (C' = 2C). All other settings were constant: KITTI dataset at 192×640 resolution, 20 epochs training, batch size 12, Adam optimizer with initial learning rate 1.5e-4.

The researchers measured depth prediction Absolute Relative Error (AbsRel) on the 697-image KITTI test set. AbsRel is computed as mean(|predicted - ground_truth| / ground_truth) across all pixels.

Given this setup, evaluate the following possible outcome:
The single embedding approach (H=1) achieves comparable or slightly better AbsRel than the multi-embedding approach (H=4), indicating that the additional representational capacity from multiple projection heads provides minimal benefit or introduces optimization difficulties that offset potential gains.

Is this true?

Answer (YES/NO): NO